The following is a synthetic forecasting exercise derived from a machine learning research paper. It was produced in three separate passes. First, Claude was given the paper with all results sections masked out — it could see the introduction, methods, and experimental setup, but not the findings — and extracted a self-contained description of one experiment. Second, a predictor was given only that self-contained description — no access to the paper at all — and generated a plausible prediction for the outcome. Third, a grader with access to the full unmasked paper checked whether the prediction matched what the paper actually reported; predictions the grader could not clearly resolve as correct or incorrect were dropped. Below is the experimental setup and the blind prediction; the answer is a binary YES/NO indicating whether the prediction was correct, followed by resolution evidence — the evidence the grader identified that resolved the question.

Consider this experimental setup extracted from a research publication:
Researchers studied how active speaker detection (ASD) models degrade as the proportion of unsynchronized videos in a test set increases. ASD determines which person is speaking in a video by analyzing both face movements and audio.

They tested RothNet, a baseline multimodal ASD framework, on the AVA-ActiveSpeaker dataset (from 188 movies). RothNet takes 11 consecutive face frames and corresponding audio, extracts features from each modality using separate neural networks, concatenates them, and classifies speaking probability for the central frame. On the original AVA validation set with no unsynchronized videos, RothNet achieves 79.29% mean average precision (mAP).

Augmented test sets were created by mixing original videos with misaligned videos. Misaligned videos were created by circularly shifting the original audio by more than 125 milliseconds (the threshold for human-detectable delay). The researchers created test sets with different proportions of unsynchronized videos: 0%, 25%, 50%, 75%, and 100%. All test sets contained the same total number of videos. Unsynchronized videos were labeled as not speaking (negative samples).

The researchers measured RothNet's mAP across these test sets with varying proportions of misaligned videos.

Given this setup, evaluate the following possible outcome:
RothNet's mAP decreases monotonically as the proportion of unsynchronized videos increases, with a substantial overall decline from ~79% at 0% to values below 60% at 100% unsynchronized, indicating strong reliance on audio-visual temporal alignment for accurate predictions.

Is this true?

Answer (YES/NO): YES